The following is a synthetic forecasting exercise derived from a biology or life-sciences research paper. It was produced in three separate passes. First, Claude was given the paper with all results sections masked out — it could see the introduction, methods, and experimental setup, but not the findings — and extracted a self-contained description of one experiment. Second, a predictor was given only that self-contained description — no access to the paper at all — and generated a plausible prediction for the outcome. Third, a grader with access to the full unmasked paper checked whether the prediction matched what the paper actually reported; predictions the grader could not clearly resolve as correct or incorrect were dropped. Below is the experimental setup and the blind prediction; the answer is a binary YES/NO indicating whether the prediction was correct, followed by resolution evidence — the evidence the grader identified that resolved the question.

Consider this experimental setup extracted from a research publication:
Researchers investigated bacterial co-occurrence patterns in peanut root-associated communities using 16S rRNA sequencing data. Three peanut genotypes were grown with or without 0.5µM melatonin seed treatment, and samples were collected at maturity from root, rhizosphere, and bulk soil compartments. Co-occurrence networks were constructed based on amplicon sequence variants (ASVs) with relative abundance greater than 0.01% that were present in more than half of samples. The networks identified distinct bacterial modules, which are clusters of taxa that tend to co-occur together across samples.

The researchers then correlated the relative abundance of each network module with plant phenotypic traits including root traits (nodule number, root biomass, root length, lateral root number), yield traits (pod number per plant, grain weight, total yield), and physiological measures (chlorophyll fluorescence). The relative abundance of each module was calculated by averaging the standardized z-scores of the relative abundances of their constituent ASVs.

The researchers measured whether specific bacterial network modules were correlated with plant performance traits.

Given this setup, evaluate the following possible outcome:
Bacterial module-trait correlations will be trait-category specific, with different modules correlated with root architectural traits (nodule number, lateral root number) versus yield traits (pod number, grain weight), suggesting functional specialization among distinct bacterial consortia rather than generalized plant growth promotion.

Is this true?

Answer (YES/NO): NO